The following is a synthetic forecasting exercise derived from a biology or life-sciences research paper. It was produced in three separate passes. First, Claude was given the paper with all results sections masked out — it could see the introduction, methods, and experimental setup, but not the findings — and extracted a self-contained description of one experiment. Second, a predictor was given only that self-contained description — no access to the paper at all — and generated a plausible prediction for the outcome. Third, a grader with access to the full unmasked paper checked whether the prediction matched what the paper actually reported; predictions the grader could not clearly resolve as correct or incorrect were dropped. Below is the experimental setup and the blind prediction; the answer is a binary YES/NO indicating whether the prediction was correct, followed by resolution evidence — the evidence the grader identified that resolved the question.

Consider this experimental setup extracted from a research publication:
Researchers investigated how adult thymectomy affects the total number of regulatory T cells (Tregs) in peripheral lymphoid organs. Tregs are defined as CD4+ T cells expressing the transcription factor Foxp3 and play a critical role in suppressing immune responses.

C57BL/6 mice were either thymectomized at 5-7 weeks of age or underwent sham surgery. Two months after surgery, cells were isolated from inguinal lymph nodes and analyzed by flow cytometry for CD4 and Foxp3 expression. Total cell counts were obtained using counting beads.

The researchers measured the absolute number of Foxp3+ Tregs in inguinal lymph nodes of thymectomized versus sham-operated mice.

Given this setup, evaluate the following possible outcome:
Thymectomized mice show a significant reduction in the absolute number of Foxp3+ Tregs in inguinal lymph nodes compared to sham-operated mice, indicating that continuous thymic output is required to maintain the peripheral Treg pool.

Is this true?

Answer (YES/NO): YES